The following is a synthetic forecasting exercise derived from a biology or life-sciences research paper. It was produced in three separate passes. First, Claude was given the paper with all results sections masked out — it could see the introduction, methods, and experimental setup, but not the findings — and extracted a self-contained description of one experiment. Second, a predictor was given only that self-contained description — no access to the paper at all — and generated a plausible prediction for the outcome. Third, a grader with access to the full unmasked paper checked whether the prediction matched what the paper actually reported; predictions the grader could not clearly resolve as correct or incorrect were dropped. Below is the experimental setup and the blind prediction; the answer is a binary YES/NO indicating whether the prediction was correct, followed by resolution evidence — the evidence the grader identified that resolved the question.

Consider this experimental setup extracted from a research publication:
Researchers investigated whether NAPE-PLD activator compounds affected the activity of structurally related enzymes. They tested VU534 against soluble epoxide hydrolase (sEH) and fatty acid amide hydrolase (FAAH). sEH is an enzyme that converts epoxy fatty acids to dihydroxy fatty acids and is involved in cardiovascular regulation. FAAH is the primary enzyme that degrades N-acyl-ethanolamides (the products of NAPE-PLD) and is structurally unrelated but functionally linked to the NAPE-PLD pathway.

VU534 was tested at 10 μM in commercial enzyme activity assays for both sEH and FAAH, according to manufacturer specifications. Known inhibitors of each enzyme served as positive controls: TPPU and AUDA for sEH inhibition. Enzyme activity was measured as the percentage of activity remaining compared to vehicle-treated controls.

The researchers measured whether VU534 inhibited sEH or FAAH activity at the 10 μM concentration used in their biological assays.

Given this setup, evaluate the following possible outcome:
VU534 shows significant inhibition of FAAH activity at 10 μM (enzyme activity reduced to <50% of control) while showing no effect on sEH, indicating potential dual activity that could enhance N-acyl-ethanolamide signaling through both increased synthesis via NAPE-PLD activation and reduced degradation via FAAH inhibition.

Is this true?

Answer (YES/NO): NO